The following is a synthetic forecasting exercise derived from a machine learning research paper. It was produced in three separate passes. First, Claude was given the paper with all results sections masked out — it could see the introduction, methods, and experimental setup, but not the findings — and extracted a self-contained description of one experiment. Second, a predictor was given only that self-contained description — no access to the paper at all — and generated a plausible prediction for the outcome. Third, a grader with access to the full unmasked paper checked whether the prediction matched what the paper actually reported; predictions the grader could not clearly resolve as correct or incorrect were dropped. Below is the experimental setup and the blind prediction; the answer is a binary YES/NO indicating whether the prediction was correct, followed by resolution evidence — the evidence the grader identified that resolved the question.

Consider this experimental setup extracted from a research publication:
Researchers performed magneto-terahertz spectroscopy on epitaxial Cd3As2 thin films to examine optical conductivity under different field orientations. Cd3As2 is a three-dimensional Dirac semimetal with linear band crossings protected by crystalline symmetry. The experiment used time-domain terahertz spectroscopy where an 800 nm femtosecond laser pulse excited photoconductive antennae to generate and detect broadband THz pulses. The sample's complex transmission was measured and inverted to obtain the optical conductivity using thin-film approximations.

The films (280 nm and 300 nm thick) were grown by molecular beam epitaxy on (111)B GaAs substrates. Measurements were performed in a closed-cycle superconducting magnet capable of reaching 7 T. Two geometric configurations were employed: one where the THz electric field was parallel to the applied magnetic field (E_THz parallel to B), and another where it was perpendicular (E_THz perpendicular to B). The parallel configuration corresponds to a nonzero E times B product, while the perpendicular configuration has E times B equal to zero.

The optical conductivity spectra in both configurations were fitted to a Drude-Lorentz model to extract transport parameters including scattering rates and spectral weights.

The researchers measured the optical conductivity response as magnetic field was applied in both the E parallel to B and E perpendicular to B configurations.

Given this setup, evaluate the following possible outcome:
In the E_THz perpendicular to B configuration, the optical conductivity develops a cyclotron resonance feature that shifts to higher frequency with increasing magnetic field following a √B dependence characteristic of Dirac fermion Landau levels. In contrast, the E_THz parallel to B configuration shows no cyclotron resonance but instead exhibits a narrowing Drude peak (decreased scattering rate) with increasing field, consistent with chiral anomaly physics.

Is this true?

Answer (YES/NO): NO